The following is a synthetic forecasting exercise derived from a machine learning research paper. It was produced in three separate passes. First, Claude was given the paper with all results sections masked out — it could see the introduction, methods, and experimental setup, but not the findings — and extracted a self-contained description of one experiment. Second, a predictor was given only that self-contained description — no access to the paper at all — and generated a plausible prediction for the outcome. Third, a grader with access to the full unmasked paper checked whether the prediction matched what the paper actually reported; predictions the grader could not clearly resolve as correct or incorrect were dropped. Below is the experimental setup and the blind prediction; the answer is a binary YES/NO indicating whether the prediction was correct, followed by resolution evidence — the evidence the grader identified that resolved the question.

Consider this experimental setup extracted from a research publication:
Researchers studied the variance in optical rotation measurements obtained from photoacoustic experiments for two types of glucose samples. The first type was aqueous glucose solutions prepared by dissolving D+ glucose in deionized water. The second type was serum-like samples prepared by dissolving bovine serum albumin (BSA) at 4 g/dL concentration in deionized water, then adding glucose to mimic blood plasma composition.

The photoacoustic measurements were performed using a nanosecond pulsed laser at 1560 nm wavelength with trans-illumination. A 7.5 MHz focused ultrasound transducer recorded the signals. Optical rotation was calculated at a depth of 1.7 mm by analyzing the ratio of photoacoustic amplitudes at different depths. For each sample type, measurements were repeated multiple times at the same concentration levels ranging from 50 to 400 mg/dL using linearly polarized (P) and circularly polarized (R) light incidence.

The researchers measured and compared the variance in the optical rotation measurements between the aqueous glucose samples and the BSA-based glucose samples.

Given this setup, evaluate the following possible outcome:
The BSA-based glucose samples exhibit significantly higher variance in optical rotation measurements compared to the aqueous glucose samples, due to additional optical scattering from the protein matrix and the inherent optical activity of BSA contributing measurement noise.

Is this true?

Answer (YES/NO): NO